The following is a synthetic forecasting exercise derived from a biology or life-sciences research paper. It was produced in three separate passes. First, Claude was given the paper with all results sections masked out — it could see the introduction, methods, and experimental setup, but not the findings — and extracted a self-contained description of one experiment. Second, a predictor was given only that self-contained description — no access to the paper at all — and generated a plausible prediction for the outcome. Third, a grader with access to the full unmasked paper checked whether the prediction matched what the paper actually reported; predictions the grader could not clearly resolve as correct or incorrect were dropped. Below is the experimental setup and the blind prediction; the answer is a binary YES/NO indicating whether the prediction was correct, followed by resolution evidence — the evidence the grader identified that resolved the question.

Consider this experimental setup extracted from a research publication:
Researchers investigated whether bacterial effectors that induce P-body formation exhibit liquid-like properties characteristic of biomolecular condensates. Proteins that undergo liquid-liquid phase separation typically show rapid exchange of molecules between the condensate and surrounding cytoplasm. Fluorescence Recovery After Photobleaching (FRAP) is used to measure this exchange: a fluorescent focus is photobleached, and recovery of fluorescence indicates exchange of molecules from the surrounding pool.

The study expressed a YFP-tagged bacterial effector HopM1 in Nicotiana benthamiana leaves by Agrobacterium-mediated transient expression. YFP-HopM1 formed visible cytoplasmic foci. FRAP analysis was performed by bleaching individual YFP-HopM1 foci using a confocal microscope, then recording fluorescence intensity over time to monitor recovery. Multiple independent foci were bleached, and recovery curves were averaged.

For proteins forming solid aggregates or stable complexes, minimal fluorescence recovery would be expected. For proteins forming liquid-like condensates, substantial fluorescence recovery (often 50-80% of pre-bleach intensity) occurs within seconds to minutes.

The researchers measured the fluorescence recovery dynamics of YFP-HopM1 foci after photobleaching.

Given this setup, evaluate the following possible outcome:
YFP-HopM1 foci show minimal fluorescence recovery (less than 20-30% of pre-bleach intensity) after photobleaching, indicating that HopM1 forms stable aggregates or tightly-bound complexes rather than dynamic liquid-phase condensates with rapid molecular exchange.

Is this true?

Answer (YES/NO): NO